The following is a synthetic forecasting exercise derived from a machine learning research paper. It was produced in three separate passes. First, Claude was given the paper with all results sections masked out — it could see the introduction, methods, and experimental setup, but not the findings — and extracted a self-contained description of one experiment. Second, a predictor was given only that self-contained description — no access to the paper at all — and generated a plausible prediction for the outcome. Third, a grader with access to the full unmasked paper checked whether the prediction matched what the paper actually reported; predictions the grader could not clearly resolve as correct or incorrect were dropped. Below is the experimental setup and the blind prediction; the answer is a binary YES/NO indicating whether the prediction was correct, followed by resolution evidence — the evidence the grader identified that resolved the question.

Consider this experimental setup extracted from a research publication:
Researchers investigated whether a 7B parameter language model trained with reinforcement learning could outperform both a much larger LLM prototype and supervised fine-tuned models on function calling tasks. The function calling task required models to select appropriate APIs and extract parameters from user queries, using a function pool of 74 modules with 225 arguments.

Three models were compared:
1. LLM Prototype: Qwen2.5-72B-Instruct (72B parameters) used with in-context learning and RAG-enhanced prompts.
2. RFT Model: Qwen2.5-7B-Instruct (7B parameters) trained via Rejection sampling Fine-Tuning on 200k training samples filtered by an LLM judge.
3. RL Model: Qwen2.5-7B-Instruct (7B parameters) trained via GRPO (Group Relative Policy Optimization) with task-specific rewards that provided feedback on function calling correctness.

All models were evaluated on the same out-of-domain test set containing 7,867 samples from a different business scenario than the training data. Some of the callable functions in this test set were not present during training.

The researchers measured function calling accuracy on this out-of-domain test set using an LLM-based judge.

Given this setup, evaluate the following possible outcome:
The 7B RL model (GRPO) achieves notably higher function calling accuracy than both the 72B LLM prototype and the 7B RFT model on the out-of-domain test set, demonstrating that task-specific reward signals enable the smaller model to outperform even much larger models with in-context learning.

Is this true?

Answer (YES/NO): NO